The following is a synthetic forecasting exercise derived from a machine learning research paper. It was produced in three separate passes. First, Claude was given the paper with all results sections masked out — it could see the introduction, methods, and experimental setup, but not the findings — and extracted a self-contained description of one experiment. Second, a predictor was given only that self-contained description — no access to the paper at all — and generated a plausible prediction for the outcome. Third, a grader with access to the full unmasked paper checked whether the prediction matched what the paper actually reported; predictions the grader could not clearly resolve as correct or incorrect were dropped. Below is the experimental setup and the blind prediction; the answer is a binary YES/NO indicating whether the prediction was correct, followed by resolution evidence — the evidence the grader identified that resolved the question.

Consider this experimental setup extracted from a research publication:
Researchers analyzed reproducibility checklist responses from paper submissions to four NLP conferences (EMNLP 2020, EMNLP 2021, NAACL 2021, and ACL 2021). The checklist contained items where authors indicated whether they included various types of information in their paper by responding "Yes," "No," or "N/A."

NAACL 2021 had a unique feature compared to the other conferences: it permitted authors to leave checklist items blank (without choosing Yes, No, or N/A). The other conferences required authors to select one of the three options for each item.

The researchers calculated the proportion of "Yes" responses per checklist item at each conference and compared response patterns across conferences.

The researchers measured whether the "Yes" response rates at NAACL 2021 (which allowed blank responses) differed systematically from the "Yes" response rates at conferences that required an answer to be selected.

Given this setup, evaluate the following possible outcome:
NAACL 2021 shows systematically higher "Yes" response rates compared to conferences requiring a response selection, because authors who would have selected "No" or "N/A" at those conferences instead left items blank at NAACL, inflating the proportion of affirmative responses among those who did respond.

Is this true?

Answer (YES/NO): NO